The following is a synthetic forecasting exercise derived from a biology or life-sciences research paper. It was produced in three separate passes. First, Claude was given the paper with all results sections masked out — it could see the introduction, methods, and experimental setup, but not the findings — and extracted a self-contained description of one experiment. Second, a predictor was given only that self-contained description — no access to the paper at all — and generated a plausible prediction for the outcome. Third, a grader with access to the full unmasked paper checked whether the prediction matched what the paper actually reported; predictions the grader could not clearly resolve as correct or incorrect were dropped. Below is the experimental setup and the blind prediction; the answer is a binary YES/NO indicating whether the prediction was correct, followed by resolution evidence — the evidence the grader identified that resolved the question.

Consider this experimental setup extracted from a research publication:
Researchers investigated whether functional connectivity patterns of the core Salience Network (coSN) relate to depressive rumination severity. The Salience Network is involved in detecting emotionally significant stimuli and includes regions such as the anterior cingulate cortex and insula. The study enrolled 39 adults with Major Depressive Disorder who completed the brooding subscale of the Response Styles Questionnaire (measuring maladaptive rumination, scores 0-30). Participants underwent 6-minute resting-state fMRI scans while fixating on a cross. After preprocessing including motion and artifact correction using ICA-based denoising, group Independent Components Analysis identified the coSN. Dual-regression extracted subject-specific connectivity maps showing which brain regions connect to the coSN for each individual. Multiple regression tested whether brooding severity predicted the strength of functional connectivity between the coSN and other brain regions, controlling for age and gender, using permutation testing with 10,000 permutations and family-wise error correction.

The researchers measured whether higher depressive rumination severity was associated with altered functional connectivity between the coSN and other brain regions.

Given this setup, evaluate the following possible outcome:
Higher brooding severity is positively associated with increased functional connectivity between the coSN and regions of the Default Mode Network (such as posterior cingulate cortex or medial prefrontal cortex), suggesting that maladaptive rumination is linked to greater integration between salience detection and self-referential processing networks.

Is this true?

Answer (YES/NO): NO